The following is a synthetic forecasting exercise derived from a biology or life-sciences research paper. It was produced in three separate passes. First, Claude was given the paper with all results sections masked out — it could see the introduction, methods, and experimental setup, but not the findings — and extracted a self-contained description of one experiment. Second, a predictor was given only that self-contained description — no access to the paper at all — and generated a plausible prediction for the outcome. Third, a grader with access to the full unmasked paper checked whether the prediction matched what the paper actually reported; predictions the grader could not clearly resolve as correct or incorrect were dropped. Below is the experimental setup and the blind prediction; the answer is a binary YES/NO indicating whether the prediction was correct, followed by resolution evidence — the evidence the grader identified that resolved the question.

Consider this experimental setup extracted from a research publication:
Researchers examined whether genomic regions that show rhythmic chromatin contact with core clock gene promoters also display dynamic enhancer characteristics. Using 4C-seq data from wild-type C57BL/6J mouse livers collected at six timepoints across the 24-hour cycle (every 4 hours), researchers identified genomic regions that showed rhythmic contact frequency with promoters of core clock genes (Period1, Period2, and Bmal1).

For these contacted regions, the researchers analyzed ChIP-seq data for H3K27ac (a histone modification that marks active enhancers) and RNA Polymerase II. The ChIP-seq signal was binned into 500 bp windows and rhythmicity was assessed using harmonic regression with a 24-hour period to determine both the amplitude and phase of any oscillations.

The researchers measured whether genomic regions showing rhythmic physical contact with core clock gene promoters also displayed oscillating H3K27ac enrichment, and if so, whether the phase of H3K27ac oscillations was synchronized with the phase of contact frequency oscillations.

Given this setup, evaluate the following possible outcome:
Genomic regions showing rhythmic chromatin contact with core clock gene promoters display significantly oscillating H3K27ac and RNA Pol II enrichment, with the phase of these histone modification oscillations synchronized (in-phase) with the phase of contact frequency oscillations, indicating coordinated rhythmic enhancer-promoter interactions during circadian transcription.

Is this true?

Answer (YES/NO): YES